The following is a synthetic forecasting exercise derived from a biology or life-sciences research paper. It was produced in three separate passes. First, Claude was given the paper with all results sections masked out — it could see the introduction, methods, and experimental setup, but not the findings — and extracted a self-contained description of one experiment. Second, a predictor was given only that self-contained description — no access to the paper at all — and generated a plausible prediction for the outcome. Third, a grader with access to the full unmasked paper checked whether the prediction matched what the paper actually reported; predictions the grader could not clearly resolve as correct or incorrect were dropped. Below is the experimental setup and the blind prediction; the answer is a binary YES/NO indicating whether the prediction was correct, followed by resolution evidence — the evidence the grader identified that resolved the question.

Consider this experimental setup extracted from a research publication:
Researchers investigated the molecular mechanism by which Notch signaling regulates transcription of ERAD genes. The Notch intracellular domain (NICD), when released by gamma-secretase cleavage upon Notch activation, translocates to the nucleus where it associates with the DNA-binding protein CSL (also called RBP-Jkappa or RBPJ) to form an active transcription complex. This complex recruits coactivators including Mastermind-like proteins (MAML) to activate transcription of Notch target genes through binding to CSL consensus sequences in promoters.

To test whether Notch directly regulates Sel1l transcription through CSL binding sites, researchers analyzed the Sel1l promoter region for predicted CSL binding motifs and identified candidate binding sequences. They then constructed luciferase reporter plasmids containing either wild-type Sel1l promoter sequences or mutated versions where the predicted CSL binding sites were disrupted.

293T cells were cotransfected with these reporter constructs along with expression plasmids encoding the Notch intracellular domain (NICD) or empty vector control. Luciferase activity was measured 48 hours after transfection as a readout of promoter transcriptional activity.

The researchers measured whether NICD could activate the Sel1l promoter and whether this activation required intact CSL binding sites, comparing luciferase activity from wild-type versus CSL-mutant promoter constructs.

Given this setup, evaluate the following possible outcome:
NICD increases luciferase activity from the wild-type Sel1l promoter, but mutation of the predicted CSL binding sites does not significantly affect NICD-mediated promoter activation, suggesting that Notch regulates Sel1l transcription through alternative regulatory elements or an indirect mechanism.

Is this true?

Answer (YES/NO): NO